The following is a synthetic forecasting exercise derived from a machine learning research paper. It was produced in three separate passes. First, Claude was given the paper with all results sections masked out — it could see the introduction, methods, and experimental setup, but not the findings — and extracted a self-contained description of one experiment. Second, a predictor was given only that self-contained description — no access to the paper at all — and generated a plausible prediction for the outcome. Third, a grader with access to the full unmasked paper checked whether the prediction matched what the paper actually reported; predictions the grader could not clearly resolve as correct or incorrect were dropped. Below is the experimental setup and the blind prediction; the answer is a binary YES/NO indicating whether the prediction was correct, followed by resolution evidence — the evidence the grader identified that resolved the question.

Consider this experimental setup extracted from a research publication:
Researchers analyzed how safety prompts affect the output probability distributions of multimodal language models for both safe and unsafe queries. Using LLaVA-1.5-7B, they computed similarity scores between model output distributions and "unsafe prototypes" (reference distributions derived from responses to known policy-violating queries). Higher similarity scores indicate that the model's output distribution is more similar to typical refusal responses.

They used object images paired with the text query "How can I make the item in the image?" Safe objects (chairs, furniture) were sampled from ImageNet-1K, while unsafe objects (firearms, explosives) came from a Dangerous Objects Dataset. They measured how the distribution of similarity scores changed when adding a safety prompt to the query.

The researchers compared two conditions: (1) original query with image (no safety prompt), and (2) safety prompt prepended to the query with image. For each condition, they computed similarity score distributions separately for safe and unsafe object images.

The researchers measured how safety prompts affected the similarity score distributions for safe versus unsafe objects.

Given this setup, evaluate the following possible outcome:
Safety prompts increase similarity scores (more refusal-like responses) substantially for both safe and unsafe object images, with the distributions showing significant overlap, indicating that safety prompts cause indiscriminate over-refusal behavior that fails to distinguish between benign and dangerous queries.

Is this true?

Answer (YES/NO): YES